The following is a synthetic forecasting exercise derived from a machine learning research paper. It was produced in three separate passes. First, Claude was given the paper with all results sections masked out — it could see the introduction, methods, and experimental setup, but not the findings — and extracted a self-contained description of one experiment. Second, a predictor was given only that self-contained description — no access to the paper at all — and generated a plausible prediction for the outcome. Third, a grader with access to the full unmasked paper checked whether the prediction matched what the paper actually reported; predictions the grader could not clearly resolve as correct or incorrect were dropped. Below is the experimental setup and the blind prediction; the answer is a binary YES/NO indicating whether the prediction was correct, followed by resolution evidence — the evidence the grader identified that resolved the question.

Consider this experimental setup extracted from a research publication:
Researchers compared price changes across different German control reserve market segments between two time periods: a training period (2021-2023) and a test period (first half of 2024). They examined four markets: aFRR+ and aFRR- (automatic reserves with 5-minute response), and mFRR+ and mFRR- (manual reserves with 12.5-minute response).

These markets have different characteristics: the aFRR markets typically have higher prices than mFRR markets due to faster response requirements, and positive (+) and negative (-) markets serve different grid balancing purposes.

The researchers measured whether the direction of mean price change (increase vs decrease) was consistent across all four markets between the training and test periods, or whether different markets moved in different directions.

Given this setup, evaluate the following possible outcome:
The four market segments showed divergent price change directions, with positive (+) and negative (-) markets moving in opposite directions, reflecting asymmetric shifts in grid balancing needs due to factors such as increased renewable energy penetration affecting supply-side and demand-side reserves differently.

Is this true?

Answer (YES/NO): NO